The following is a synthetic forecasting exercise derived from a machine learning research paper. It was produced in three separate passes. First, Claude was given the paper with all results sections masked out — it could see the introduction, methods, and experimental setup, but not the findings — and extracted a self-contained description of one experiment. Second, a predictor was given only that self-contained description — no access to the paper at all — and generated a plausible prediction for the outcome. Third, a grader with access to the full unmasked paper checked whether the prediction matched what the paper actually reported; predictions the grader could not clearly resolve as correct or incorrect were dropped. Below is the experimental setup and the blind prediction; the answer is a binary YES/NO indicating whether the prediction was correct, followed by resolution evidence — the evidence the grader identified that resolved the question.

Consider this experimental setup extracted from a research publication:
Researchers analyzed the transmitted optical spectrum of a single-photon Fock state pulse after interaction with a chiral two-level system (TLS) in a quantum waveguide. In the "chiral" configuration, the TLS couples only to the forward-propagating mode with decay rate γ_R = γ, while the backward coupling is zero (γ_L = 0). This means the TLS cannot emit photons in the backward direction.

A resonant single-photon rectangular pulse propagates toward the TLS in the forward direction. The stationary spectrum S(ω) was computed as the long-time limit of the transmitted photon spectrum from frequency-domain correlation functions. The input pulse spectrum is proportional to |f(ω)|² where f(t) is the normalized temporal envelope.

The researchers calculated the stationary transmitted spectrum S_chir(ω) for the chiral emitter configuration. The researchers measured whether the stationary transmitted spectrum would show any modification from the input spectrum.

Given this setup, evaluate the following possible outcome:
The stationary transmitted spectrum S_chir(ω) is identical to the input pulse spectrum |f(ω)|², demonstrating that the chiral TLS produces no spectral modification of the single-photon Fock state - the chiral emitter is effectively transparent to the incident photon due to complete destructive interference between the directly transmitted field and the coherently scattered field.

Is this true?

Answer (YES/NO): YES